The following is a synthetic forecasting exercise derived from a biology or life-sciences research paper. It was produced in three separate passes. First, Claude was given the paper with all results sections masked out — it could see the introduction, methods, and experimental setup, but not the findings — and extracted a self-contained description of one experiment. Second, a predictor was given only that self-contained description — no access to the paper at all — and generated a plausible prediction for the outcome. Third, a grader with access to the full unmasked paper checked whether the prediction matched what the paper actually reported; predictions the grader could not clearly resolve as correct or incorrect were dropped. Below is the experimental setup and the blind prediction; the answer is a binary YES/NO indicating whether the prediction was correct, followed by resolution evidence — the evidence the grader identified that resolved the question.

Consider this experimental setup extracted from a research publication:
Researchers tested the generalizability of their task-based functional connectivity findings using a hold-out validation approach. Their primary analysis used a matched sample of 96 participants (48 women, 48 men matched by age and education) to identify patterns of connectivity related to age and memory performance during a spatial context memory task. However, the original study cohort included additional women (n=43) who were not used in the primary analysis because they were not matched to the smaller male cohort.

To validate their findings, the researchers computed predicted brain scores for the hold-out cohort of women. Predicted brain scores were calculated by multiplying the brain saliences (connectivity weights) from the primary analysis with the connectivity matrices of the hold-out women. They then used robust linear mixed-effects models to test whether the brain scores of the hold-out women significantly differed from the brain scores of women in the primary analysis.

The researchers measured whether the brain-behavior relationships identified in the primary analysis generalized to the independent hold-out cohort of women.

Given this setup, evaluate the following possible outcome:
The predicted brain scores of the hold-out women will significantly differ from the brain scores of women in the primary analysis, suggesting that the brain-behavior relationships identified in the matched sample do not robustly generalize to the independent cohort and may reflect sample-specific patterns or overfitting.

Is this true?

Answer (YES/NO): NO